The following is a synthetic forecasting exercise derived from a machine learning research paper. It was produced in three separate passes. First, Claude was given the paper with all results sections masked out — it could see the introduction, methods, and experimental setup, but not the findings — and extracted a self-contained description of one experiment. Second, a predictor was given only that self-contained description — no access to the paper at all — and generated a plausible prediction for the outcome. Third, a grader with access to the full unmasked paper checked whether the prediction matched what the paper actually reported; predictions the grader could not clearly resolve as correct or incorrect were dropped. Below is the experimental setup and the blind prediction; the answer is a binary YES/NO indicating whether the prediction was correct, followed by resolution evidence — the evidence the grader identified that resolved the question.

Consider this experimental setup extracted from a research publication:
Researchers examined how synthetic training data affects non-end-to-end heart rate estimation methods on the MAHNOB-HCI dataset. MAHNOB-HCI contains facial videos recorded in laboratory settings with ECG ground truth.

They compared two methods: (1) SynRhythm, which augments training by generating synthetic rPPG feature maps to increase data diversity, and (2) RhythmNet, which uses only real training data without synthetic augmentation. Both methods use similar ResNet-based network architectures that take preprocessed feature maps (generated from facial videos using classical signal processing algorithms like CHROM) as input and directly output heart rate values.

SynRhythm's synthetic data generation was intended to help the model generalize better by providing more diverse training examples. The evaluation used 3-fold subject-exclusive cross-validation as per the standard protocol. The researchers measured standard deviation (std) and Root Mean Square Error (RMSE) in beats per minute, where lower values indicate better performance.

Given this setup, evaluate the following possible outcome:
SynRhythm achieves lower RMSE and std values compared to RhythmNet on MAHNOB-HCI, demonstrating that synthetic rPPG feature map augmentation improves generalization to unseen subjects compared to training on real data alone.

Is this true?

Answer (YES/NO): NO